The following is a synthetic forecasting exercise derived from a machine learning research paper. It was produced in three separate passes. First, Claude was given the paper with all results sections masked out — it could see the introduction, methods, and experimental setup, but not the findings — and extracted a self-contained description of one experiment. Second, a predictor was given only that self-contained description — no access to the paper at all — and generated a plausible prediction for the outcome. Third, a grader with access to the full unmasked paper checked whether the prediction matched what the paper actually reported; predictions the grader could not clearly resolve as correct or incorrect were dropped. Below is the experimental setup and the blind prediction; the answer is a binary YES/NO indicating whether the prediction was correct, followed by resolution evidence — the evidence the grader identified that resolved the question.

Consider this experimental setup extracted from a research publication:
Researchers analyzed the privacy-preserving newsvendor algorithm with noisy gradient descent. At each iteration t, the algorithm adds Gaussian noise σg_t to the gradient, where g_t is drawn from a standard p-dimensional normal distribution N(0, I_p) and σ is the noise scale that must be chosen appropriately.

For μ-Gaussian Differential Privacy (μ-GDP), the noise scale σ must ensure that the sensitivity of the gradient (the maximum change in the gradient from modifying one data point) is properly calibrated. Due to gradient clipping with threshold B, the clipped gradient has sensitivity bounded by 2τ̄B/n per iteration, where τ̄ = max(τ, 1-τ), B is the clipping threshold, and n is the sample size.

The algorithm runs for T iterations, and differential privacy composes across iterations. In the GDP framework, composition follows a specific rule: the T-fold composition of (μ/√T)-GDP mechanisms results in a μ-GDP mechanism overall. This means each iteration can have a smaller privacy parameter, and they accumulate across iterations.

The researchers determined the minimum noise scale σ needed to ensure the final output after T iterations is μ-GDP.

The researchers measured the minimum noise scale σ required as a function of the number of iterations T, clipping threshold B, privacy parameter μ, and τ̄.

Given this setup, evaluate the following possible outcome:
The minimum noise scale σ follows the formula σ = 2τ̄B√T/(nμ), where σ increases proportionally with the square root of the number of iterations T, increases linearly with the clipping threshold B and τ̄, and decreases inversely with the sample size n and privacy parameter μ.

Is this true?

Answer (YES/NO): NO